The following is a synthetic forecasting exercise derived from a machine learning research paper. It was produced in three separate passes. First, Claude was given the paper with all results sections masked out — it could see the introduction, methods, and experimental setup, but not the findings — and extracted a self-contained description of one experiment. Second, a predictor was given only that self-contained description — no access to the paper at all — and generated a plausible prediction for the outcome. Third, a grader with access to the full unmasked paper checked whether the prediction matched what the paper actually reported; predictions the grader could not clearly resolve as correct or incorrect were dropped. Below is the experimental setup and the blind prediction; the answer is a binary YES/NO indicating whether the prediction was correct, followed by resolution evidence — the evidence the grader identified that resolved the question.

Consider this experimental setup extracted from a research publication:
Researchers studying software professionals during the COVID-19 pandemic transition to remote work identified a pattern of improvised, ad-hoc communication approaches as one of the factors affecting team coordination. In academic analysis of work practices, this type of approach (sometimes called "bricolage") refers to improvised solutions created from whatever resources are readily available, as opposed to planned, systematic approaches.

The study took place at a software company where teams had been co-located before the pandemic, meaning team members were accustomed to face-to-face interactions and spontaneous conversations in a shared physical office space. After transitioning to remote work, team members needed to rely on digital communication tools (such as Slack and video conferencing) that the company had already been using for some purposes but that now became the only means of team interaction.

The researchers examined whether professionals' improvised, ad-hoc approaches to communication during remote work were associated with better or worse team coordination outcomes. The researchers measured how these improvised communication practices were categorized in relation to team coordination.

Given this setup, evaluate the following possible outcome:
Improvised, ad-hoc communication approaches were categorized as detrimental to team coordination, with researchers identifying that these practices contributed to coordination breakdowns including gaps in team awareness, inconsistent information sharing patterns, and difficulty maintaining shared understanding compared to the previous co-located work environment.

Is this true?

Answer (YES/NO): YES